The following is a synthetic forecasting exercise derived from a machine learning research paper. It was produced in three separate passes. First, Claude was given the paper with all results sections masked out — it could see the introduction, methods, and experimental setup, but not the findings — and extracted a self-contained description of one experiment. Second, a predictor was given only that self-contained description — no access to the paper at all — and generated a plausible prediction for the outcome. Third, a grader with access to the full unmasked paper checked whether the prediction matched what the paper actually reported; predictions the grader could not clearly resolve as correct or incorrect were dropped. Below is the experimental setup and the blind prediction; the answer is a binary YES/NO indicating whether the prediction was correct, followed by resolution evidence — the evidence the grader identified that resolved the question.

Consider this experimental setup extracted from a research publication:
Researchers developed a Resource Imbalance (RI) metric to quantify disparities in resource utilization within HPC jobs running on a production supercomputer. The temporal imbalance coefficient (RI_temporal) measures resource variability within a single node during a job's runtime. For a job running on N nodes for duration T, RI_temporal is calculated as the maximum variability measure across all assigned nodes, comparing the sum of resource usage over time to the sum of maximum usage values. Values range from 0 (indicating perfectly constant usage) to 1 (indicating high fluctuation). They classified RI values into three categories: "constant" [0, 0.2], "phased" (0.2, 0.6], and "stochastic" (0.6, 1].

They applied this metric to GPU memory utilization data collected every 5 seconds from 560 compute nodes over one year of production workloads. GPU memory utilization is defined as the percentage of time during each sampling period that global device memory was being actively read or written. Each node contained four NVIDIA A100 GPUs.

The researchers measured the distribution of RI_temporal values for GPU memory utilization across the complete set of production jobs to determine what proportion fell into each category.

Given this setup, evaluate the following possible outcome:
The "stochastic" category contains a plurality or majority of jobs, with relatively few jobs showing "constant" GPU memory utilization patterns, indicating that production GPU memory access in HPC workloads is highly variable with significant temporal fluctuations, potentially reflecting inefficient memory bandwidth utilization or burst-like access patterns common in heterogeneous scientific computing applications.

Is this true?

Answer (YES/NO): YES